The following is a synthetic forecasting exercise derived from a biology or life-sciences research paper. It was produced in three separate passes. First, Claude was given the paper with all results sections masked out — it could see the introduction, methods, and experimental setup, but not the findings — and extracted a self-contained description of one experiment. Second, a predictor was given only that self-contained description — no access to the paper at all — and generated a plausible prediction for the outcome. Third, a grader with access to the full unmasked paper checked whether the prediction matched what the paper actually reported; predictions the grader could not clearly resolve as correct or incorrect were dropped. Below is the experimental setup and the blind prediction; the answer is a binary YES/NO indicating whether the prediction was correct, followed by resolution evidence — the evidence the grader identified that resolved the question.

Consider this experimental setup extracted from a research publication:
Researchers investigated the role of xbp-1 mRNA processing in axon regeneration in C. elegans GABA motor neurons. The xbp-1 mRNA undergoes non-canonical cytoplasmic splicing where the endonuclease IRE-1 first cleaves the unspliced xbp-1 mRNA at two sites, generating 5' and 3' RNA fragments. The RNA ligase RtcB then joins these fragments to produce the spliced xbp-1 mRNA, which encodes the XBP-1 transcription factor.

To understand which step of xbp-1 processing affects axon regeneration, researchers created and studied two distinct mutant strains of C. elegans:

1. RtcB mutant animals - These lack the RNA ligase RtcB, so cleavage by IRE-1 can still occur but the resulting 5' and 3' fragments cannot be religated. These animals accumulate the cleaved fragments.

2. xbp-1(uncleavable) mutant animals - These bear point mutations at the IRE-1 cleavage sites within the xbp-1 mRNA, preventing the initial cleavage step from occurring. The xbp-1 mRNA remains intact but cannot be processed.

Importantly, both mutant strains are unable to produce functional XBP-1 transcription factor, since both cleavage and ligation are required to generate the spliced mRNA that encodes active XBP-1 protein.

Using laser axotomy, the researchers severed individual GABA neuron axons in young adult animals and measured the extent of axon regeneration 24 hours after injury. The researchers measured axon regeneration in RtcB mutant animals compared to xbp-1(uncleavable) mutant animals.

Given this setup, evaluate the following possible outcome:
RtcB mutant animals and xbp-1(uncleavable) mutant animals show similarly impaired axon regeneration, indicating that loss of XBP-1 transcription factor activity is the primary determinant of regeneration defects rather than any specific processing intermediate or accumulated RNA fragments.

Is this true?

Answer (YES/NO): NO